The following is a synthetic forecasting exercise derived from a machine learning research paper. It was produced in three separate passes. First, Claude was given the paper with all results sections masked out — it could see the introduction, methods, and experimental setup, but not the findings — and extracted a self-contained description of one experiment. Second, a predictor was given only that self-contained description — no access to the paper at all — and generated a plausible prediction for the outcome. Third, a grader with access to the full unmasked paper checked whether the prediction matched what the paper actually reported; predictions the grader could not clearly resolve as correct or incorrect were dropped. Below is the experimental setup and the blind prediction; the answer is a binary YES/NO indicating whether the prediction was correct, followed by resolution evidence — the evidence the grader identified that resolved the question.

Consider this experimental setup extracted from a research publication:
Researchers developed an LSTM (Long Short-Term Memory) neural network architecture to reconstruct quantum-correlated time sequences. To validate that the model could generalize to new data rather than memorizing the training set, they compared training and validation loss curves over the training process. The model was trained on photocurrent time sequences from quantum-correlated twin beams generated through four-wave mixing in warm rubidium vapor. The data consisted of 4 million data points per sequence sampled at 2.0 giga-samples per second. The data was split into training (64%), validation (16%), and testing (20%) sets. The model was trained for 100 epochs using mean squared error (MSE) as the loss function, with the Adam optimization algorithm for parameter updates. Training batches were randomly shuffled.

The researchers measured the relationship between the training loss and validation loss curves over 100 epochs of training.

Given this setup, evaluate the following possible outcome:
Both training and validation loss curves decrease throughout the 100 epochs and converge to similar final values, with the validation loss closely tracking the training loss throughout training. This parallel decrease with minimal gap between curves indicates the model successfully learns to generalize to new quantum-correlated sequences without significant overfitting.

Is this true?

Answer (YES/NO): YES